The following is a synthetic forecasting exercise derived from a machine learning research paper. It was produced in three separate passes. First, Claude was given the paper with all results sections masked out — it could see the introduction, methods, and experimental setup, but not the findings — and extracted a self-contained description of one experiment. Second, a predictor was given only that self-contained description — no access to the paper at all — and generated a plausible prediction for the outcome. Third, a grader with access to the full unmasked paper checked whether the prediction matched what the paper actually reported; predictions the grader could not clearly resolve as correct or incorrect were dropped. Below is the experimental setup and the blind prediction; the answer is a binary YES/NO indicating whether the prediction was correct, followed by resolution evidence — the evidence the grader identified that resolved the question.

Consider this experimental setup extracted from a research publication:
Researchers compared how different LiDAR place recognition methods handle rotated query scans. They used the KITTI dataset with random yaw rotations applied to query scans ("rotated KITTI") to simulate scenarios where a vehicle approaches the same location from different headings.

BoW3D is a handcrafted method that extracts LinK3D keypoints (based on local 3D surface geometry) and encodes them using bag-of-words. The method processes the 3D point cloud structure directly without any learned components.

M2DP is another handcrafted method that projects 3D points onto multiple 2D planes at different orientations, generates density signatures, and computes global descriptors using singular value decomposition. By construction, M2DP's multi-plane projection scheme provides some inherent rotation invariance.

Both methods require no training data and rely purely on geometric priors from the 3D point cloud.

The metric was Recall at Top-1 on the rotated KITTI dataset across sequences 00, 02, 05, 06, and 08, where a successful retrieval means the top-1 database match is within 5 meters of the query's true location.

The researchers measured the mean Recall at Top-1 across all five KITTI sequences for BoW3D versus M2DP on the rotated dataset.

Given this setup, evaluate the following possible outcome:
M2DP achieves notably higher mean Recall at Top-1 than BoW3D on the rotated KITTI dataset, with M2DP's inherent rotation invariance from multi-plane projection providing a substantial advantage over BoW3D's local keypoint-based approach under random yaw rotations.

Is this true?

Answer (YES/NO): YES